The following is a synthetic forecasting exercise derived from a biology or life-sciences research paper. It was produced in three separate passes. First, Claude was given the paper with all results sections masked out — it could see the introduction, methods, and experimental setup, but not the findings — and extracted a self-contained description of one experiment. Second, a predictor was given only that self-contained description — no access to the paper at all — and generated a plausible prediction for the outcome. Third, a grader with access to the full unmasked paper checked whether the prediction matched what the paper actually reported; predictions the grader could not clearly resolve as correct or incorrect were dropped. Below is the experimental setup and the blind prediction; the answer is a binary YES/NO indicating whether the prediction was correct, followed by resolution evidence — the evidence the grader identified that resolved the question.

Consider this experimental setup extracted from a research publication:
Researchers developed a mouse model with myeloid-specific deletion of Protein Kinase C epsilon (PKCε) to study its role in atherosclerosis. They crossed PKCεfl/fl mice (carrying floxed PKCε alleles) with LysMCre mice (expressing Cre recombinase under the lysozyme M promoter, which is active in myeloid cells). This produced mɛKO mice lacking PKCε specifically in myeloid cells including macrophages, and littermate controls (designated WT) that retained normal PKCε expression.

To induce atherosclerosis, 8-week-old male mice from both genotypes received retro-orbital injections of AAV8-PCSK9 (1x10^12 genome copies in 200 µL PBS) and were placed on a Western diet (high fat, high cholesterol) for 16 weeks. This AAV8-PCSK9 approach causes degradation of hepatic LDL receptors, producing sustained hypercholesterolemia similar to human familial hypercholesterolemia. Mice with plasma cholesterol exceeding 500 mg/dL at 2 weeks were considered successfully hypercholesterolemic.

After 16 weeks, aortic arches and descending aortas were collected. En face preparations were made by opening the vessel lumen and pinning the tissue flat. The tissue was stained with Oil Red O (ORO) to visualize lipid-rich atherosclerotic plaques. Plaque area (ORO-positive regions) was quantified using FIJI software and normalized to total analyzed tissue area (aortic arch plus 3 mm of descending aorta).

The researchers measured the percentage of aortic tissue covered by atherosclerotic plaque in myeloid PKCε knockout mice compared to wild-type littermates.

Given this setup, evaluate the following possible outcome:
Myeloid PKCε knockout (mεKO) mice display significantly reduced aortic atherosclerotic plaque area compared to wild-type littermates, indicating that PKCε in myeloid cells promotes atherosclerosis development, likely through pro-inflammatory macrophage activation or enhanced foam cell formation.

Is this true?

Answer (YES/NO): NO